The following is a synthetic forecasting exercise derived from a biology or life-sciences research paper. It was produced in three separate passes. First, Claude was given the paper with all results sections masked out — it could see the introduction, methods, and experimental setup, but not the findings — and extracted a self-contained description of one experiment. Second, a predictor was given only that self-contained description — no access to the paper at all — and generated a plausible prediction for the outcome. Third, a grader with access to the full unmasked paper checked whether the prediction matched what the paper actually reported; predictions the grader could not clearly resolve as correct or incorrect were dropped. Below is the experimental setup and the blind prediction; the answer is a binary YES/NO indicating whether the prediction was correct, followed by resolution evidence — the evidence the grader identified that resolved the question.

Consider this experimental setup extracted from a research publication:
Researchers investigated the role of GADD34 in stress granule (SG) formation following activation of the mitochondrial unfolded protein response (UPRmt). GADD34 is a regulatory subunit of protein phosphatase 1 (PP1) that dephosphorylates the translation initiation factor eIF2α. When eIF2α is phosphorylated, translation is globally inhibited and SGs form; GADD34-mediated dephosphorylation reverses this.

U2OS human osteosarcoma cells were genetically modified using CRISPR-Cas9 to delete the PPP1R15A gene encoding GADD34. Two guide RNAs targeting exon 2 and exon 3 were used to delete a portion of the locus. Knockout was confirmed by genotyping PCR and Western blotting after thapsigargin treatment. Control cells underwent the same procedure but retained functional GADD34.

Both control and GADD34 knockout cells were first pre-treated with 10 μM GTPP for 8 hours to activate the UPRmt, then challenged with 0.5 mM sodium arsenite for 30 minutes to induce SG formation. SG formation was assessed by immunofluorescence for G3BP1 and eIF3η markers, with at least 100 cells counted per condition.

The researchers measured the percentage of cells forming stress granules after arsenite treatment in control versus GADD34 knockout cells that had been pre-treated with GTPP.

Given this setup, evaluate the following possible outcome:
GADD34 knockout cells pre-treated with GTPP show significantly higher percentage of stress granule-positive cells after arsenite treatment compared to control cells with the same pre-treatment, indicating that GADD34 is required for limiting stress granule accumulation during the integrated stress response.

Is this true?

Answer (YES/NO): YES